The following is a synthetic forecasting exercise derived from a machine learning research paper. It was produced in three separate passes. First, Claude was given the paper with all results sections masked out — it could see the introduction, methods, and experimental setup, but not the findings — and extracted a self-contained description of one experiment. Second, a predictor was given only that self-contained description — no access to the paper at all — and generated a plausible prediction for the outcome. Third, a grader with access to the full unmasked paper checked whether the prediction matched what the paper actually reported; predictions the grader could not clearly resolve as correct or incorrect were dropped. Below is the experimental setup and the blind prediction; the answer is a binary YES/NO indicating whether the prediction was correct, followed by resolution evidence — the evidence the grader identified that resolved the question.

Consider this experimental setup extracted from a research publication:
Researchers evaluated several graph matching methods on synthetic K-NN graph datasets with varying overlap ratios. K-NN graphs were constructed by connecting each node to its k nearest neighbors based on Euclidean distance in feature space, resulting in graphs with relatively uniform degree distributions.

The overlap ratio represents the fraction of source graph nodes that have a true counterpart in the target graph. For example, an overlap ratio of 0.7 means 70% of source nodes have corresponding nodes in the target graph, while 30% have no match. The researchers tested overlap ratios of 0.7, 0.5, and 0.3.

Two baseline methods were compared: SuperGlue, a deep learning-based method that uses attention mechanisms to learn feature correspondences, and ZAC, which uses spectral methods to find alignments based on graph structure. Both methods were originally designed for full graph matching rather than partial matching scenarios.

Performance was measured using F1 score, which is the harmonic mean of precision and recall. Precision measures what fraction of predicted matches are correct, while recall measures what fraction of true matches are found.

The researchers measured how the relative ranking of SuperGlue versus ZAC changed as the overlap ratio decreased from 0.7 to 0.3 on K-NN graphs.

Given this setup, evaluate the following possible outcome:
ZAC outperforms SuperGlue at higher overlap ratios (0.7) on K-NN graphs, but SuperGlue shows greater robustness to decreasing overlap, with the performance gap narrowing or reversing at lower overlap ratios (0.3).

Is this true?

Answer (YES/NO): YES